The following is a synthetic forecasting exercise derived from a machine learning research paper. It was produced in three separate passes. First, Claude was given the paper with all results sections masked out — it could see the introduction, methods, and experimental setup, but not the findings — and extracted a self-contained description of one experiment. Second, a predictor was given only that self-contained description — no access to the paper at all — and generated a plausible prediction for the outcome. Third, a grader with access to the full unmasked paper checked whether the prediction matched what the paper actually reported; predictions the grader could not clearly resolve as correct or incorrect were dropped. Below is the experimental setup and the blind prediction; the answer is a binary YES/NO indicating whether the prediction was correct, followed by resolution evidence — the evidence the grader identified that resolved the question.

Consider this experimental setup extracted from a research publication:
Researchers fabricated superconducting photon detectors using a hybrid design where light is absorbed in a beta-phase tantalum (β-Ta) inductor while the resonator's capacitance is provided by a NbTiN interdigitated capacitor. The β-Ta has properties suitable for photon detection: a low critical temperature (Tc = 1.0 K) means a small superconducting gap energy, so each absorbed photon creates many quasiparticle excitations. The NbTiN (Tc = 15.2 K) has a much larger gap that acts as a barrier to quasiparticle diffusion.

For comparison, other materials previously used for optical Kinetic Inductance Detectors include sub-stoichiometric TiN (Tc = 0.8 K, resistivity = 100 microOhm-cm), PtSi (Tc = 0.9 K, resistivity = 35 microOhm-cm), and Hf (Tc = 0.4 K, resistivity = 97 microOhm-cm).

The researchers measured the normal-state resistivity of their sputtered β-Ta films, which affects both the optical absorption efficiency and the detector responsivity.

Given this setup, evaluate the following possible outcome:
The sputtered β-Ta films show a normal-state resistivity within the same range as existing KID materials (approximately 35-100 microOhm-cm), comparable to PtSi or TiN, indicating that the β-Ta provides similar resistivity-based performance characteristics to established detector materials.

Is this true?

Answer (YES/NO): NO